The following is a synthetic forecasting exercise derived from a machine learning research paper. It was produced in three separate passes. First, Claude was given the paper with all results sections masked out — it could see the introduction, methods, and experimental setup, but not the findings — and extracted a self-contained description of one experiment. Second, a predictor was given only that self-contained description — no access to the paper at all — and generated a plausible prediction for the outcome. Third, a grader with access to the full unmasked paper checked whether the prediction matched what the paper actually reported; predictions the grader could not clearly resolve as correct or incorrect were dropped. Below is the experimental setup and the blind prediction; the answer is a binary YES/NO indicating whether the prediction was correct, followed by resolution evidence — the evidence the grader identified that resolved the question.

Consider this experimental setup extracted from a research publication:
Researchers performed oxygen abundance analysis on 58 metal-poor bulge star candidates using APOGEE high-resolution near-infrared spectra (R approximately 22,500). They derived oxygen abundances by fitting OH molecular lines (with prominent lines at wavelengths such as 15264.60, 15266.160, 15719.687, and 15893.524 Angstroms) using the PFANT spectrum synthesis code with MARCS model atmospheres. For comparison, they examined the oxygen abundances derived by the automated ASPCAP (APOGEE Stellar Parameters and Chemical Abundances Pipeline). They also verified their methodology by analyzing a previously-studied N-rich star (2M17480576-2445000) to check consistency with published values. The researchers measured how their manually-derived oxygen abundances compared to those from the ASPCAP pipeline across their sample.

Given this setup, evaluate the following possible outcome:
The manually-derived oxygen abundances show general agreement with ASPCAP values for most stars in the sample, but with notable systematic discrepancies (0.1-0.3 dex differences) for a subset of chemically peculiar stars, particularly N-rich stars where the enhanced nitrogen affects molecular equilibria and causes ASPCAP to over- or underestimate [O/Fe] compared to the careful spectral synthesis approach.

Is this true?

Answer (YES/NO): NO